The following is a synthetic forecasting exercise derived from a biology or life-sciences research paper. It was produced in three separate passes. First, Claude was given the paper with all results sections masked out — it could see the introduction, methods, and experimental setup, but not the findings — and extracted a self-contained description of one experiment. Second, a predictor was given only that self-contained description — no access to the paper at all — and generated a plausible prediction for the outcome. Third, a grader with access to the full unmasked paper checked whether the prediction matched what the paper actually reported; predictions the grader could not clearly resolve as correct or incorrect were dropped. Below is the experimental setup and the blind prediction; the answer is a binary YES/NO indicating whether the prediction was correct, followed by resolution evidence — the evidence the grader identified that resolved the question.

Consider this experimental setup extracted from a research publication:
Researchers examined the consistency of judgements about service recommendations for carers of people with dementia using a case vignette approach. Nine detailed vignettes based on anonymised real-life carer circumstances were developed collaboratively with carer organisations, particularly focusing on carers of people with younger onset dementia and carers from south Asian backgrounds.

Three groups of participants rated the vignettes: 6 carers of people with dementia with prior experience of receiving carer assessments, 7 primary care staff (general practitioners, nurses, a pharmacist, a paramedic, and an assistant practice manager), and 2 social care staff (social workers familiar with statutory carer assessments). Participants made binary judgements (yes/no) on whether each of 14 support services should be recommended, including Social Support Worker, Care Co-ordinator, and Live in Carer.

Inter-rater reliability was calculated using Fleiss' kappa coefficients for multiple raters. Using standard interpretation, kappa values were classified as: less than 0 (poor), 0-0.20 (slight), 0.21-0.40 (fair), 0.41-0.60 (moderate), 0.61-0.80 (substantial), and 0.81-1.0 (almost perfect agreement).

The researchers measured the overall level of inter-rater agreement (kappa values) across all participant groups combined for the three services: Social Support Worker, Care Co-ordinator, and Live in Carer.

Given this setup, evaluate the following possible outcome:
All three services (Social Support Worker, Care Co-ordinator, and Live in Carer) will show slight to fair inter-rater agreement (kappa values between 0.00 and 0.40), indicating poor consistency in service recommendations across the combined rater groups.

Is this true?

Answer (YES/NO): NO